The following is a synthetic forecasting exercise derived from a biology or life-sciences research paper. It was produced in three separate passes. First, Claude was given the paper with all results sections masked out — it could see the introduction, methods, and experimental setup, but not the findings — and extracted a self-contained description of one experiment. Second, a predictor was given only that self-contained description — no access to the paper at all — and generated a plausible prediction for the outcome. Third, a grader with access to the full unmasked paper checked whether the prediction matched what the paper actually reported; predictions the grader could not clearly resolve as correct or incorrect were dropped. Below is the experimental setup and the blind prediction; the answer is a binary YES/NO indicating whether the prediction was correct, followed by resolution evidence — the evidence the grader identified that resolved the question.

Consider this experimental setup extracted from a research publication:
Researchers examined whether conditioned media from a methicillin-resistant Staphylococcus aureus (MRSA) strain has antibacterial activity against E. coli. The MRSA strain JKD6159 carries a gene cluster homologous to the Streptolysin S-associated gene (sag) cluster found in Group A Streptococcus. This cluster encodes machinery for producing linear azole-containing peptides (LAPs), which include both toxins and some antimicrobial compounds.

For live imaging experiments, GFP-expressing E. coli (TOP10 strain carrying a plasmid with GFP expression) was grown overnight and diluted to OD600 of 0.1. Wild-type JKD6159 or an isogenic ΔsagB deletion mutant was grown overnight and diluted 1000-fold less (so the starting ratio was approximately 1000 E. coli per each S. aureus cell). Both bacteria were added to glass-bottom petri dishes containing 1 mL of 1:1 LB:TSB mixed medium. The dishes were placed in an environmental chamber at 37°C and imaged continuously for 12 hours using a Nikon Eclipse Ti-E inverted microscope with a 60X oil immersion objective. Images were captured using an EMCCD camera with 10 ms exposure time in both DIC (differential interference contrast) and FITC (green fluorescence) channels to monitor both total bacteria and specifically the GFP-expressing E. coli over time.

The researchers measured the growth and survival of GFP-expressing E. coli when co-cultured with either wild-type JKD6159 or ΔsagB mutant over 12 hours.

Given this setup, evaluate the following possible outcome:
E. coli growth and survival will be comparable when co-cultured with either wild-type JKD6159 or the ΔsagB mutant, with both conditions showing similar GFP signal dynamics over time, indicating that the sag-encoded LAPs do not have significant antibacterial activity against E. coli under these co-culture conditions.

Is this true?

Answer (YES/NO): YES